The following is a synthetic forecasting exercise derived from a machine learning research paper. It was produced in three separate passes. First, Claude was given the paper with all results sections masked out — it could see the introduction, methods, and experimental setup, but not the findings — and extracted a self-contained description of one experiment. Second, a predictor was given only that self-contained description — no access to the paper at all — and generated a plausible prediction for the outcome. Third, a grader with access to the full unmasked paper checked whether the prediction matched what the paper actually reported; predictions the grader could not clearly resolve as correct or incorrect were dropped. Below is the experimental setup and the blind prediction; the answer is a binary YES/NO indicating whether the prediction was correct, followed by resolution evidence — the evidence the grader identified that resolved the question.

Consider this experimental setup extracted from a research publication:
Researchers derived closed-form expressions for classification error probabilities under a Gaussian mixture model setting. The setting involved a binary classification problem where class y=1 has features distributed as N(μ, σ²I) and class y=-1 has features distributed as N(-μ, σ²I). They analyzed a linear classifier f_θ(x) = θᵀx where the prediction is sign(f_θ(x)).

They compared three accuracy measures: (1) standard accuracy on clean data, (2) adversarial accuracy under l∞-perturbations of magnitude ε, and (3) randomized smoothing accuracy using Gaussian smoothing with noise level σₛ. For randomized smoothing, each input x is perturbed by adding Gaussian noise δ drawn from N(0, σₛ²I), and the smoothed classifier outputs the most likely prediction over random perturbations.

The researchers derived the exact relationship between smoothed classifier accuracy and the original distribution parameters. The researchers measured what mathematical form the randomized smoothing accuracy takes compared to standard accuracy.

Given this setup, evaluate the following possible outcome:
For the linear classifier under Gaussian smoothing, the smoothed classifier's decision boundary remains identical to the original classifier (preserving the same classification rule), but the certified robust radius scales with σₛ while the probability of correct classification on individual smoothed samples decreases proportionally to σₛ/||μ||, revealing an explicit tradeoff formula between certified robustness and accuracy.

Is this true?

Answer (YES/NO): NO